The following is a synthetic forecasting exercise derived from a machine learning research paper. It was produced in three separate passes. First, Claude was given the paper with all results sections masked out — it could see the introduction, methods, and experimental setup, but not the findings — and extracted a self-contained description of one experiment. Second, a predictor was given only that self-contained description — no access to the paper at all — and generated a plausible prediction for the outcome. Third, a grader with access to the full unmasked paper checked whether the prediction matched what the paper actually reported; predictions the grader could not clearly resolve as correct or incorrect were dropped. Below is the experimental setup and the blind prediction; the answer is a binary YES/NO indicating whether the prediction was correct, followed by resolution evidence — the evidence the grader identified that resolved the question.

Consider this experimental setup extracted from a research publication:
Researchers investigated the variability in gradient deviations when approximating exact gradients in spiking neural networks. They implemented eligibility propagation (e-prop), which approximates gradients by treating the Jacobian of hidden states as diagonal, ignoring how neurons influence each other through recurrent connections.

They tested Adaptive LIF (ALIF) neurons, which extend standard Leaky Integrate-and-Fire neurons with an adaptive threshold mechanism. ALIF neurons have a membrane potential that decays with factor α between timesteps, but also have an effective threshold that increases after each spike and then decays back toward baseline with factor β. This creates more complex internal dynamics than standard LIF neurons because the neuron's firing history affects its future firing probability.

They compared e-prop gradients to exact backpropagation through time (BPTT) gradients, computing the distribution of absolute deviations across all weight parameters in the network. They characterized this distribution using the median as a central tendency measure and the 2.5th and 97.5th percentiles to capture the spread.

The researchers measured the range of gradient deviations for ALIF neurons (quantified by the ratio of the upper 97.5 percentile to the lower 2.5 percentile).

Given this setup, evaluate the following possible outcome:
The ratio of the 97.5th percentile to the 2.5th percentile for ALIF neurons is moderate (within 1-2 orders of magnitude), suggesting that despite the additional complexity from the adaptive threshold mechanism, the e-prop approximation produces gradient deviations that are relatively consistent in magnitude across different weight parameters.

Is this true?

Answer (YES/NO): NO